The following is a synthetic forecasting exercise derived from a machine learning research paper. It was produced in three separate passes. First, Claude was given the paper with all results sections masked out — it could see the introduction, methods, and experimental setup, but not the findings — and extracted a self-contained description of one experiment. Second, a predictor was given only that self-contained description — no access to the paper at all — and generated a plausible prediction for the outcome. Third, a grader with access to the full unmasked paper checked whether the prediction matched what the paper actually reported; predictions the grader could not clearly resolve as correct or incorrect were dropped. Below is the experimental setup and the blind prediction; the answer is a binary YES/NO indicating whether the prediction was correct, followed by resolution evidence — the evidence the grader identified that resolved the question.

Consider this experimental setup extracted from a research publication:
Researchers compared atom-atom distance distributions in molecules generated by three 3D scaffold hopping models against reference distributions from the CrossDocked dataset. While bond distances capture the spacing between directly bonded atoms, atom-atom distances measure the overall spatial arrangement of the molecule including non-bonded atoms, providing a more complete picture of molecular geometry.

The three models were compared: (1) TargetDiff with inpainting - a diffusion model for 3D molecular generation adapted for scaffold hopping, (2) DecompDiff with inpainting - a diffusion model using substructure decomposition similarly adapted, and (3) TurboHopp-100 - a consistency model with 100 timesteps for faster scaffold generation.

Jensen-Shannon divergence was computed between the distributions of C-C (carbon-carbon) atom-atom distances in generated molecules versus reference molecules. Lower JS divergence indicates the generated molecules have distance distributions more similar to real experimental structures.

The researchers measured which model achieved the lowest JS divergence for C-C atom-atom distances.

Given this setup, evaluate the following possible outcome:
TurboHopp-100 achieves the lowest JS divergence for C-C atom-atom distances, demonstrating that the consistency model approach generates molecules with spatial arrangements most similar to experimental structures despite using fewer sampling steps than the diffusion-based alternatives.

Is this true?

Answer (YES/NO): NO